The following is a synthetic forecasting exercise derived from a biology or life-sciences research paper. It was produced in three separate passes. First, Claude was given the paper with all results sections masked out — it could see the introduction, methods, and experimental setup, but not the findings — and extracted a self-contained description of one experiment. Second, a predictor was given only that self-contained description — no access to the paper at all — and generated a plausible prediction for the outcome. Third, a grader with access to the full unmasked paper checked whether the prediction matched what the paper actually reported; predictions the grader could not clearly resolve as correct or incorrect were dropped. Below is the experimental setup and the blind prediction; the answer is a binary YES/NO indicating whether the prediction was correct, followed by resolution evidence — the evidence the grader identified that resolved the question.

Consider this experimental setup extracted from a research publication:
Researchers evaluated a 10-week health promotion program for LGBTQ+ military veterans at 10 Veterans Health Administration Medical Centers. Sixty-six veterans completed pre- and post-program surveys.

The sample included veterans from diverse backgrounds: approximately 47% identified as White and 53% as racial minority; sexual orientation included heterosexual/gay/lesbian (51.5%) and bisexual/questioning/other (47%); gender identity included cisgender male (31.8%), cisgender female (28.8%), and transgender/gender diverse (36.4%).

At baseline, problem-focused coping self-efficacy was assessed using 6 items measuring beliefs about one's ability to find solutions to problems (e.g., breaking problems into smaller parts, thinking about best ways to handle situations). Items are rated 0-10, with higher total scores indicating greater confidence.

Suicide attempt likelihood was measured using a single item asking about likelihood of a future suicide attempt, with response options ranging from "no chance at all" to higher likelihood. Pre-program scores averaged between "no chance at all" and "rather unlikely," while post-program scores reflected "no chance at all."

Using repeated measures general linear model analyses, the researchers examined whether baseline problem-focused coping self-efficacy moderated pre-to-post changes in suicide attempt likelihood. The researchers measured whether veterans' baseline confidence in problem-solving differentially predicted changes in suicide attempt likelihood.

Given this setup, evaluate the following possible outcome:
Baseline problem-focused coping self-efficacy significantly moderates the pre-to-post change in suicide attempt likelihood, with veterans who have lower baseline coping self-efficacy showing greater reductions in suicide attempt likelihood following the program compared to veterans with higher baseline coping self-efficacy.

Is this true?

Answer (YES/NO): NO